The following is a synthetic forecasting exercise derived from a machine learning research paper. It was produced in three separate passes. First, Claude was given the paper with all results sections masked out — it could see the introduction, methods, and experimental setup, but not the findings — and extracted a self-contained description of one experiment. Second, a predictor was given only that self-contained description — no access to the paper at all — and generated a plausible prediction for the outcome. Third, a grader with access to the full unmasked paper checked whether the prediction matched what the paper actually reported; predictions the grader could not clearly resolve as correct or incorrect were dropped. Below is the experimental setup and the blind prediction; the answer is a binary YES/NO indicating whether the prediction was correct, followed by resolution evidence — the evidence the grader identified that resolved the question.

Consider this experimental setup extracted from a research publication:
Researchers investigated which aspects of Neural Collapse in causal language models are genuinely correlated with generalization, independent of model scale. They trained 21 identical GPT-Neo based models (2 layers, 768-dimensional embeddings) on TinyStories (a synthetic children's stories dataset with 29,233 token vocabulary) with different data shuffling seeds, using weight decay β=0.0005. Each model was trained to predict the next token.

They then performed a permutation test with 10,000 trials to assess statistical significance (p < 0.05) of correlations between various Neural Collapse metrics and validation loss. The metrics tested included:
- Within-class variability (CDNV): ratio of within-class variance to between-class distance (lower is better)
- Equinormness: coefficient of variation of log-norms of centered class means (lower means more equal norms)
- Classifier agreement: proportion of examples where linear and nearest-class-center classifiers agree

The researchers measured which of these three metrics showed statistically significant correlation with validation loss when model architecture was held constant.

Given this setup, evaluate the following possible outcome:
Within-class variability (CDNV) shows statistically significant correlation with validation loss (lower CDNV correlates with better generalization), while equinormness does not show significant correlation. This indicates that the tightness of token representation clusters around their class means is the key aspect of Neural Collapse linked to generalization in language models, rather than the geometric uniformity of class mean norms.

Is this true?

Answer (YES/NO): NO